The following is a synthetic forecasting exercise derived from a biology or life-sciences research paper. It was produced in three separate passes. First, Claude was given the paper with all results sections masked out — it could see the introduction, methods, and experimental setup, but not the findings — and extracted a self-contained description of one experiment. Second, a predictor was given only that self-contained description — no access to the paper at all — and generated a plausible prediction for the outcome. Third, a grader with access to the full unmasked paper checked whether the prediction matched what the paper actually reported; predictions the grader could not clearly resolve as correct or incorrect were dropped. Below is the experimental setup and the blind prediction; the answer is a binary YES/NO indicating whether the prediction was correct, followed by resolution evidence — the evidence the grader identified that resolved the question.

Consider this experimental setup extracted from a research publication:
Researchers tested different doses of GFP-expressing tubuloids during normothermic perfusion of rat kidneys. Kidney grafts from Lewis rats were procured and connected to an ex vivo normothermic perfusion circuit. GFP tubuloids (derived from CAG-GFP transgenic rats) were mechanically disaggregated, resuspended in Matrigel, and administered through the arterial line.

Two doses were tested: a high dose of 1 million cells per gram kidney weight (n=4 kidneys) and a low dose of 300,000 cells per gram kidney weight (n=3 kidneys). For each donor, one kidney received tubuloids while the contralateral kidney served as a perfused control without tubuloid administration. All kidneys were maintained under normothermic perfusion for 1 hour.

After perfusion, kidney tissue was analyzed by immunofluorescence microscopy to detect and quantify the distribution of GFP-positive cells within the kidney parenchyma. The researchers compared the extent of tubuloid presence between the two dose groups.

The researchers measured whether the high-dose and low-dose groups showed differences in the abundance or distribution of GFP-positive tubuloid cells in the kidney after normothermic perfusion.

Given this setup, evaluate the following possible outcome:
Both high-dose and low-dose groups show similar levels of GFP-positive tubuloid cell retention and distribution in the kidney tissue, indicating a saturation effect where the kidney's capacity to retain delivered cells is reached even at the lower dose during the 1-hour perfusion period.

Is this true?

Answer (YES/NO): NO